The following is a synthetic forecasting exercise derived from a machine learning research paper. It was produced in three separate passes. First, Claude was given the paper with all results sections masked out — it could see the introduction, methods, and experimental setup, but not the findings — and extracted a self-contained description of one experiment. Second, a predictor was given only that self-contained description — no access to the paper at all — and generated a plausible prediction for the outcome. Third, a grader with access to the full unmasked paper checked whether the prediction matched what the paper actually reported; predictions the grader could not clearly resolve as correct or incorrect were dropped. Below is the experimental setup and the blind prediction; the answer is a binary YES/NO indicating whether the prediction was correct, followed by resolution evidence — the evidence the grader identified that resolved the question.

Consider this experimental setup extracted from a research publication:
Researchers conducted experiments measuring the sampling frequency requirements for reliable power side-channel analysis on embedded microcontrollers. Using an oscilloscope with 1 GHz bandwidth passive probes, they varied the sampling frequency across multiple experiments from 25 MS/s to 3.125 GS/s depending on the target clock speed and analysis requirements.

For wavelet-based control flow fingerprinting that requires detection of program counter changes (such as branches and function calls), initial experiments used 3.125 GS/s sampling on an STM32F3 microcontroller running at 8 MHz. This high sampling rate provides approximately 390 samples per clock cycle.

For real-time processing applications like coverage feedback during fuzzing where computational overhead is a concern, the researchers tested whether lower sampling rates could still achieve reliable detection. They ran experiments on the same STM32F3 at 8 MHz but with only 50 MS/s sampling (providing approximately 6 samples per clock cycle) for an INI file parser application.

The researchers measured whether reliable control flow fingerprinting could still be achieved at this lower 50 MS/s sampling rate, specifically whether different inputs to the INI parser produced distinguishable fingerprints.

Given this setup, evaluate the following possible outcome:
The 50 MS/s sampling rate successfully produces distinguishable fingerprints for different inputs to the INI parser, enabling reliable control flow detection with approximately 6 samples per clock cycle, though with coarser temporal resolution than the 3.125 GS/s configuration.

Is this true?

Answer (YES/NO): YES